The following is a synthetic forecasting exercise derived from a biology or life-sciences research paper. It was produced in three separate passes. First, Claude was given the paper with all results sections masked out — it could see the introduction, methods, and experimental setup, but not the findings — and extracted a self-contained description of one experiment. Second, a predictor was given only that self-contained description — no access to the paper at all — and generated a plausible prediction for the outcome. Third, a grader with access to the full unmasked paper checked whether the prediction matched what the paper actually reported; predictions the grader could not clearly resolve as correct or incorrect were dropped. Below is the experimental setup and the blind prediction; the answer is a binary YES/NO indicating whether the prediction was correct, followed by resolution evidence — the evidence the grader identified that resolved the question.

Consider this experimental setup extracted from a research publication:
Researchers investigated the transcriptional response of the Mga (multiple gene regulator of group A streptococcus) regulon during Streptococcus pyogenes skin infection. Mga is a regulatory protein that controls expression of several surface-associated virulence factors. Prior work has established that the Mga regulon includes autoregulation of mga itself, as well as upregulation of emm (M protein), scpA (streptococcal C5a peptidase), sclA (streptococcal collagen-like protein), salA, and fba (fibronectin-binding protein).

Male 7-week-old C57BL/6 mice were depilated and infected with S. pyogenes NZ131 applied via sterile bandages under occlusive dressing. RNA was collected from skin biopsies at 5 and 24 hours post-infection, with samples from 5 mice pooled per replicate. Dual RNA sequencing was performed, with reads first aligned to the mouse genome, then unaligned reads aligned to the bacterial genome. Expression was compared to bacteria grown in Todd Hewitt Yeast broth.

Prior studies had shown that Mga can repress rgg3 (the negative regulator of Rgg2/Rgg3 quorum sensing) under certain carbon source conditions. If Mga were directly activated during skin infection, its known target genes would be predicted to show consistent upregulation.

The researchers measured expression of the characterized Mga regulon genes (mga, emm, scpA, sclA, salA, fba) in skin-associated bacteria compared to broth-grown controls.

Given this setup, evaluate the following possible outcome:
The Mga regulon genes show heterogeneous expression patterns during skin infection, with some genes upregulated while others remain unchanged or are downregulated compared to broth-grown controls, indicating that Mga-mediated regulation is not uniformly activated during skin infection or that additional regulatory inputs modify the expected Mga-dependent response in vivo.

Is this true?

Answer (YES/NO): YES